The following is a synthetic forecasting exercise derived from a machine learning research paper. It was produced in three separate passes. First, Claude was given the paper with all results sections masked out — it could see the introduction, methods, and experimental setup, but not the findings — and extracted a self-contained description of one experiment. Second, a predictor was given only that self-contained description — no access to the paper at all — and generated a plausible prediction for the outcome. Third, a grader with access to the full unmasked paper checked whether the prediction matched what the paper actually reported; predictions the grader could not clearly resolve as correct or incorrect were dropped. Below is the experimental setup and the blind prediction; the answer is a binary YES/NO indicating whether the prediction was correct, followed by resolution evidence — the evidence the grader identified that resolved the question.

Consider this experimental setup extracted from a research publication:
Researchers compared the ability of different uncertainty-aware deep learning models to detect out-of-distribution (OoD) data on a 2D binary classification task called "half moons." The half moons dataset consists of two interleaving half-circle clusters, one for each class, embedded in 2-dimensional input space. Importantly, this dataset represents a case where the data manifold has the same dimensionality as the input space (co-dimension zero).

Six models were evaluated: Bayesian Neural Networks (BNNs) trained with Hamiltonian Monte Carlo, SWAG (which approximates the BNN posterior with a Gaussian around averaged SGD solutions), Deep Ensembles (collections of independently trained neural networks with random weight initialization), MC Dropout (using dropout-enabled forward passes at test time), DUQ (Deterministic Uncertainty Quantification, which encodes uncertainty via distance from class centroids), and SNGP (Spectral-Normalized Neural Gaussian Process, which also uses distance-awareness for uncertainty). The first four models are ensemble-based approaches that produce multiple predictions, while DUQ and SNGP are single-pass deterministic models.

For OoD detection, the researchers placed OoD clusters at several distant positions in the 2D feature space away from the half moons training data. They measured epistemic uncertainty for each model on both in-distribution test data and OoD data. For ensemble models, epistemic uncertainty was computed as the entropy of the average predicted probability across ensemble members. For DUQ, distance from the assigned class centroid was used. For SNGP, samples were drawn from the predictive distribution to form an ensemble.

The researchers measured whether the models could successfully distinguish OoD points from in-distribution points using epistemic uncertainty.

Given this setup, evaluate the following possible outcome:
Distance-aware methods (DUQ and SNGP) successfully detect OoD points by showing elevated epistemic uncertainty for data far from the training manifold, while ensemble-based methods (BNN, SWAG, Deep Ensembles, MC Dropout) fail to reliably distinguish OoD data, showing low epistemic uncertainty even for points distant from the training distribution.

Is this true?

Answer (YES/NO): NO